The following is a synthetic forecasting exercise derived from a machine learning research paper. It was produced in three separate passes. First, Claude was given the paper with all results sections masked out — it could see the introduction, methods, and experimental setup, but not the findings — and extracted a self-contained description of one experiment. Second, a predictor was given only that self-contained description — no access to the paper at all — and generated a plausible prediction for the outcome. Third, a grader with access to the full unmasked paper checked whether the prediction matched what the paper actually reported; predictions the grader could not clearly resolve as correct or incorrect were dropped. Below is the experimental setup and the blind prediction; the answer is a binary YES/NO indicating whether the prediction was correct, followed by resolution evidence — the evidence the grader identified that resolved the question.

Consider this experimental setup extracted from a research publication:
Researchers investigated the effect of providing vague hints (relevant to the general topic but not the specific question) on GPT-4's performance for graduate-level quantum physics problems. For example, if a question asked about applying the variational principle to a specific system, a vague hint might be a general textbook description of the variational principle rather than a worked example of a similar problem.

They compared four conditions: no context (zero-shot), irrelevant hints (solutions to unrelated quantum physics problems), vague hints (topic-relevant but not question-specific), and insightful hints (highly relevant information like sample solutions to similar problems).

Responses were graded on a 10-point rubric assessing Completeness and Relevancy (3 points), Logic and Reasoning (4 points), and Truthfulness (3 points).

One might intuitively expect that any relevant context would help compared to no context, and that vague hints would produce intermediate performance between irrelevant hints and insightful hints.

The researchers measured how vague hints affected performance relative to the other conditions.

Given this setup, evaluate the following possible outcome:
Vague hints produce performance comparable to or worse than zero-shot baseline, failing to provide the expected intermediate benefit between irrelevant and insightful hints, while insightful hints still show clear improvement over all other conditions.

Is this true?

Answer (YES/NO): NO